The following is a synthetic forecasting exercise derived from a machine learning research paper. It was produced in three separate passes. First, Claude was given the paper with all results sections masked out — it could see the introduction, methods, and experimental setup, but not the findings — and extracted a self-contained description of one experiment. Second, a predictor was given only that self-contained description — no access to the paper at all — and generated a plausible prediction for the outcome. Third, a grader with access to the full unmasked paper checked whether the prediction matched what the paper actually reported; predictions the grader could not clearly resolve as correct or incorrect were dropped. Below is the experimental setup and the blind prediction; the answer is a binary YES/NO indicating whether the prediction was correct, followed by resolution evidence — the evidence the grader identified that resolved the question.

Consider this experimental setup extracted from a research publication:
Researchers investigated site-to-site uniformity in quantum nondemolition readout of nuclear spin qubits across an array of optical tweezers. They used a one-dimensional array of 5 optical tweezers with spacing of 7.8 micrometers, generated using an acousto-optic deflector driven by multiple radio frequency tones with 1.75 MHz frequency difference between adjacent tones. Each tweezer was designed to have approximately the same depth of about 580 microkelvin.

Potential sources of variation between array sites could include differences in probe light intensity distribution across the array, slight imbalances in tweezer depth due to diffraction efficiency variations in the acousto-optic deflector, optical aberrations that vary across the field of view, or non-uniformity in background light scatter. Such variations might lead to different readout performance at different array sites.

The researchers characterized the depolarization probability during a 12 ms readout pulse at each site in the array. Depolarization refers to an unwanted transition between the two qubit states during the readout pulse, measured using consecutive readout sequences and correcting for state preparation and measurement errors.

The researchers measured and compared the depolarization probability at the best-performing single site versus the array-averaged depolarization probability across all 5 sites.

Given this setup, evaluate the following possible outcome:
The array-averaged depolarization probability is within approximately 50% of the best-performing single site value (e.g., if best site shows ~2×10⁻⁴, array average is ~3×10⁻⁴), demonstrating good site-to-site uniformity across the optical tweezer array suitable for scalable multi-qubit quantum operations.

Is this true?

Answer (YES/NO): NO